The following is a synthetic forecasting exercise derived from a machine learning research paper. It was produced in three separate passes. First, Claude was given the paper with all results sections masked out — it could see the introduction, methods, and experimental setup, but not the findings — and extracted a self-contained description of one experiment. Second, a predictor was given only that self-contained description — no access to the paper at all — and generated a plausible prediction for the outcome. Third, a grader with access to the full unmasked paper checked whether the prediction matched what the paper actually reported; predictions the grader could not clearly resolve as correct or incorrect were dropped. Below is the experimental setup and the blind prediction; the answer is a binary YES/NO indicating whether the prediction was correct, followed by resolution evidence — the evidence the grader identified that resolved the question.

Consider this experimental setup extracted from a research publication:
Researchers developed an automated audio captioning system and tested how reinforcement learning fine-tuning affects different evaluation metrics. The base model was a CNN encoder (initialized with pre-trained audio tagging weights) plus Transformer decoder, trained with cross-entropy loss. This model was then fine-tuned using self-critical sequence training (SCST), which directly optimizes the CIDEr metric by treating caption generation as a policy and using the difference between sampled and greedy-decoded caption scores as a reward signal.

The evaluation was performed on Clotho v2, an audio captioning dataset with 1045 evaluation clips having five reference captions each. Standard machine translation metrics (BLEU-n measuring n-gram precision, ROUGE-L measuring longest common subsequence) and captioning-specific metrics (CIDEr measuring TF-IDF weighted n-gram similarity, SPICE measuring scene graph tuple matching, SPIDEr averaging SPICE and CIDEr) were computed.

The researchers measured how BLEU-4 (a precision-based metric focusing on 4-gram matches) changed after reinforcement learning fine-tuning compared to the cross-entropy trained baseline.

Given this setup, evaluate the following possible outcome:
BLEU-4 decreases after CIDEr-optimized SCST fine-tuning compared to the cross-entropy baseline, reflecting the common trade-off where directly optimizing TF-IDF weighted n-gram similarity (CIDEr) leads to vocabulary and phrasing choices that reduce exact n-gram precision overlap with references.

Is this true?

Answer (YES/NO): NO